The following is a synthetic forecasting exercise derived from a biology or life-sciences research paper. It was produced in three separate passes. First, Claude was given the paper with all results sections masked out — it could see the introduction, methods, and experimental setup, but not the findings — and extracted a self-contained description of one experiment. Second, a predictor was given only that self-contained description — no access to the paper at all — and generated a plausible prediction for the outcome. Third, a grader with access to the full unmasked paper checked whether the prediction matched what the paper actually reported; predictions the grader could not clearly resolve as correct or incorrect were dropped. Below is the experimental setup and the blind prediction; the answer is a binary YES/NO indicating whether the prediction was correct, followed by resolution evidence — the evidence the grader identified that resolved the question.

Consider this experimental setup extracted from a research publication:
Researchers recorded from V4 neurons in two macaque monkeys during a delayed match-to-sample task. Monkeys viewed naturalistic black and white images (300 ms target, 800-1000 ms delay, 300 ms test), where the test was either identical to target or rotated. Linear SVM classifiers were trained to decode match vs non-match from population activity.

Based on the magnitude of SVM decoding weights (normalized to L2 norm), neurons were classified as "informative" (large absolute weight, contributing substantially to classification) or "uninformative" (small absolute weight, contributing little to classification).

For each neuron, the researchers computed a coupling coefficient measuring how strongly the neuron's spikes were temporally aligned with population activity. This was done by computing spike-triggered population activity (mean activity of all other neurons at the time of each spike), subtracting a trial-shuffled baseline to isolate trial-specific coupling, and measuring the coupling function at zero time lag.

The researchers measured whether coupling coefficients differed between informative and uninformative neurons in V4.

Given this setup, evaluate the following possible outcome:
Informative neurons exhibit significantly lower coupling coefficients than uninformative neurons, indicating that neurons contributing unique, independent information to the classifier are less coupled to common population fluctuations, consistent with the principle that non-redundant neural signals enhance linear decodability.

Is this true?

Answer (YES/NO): NO